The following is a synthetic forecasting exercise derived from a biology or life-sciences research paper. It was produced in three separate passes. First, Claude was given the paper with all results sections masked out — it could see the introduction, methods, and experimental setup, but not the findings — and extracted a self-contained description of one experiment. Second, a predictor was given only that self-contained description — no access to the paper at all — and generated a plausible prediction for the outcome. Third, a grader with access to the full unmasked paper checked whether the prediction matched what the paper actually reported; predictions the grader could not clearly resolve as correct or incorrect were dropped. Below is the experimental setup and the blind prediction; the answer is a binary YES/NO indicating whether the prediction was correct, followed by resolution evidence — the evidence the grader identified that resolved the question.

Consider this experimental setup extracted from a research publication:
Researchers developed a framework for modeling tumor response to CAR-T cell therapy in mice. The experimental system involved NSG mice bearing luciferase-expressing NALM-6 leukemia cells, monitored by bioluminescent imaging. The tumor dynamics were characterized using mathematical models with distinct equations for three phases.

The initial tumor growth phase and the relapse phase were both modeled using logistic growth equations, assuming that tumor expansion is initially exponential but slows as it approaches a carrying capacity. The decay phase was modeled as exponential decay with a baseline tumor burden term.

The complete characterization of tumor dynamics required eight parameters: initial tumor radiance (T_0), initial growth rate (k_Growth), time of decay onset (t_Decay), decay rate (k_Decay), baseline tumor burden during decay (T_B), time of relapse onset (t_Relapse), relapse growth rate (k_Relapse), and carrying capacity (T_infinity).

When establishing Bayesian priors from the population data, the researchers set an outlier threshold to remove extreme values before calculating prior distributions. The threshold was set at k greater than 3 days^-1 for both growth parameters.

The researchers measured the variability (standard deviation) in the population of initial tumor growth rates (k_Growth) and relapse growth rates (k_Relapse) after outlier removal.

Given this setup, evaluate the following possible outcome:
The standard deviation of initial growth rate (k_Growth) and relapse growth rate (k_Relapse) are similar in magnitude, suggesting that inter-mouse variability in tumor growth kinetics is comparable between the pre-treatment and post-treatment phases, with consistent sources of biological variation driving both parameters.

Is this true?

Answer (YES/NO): NO